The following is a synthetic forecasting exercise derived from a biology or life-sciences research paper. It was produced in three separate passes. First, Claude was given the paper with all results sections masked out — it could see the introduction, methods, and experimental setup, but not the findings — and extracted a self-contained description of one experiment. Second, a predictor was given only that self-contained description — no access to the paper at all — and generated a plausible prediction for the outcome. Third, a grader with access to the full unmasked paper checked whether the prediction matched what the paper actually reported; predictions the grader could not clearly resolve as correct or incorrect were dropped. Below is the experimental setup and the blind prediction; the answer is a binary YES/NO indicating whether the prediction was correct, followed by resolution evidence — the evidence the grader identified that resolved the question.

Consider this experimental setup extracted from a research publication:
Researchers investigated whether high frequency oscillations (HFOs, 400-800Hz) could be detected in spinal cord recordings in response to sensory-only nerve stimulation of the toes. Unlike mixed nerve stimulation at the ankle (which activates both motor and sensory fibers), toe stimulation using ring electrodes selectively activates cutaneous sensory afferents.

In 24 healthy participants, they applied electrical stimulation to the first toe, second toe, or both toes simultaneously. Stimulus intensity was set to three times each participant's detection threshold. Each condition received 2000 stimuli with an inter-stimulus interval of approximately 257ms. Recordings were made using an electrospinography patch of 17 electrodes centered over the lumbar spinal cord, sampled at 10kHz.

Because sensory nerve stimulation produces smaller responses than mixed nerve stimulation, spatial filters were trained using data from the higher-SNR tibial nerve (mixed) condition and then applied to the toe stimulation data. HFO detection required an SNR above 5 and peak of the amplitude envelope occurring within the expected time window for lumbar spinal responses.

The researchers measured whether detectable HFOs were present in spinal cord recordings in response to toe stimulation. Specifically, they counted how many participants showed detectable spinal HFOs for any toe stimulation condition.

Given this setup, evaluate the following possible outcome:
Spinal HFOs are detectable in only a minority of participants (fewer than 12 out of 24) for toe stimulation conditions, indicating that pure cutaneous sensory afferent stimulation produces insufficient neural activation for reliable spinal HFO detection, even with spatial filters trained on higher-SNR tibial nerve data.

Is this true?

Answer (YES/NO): YES